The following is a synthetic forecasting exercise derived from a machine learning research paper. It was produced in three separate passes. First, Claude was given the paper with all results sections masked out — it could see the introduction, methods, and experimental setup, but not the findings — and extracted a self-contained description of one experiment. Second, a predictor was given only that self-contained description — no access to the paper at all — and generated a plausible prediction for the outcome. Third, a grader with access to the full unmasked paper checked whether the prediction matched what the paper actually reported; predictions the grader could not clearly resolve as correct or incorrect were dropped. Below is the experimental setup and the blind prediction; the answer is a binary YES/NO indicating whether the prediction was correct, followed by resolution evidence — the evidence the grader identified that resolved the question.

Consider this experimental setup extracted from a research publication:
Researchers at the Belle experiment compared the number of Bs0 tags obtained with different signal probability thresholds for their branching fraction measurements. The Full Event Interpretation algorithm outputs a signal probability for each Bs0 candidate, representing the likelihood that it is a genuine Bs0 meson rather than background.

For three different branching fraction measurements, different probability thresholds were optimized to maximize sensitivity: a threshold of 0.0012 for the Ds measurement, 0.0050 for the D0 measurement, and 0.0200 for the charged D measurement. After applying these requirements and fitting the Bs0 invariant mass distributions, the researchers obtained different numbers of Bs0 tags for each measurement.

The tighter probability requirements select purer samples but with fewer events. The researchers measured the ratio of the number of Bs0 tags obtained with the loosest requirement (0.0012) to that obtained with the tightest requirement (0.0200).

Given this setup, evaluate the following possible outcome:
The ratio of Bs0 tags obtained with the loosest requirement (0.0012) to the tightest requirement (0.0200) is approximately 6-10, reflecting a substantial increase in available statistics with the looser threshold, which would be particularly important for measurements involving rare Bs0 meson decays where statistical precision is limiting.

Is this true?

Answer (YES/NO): NO